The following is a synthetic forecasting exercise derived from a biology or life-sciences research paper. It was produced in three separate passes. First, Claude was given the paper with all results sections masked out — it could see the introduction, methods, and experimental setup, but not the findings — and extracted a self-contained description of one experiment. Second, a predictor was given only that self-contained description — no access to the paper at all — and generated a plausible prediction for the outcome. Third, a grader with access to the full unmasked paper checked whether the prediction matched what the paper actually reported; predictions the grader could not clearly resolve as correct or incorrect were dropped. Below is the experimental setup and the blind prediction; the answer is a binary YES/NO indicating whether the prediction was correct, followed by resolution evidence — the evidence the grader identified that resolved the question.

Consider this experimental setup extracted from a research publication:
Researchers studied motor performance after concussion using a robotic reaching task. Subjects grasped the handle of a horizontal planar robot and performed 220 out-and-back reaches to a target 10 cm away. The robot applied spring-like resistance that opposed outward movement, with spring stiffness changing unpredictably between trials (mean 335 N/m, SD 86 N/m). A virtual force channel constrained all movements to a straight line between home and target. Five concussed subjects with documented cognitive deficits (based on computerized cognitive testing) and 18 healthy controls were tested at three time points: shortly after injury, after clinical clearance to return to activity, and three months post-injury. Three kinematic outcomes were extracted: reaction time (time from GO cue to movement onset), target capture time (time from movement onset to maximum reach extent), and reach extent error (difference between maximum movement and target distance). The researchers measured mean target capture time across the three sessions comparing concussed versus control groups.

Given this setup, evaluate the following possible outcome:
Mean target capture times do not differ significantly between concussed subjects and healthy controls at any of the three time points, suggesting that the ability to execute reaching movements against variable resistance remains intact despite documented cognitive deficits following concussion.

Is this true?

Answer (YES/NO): NO